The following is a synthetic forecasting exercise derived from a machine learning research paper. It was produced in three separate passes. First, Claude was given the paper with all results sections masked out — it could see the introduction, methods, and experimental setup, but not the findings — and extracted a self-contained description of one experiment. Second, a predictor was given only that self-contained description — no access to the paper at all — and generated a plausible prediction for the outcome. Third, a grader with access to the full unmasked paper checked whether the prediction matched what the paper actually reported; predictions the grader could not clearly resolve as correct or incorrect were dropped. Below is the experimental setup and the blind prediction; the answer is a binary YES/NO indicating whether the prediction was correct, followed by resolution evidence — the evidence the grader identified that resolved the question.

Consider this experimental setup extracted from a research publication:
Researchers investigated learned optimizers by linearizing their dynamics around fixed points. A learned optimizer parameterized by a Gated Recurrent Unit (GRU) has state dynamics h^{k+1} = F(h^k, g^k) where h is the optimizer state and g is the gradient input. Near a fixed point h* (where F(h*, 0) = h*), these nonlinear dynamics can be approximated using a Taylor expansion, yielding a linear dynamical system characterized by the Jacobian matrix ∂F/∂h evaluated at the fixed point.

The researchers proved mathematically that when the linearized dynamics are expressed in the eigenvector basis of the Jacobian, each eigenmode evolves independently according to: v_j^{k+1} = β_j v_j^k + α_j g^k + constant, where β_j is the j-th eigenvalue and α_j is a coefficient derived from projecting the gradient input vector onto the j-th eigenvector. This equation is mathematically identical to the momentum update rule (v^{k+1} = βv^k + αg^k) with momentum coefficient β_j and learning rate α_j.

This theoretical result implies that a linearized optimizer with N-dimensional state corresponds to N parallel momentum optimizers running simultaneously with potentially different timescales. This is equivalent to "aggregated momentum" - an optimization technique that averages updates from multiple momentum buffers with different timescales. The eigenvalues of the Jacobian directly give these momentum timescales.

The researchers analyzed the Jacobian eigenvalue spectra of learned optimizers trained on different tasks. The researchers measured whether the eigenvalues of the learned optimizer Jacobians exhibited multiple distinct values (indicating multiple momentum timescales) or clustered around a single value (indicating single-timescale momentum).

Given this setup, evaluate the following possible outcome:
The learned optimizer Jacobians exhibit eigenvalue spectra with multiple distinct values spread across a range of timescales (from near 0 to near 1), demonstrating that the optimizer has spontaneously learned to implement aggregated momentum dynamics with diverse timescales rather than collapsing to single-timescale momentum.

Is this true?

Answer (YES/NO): NO